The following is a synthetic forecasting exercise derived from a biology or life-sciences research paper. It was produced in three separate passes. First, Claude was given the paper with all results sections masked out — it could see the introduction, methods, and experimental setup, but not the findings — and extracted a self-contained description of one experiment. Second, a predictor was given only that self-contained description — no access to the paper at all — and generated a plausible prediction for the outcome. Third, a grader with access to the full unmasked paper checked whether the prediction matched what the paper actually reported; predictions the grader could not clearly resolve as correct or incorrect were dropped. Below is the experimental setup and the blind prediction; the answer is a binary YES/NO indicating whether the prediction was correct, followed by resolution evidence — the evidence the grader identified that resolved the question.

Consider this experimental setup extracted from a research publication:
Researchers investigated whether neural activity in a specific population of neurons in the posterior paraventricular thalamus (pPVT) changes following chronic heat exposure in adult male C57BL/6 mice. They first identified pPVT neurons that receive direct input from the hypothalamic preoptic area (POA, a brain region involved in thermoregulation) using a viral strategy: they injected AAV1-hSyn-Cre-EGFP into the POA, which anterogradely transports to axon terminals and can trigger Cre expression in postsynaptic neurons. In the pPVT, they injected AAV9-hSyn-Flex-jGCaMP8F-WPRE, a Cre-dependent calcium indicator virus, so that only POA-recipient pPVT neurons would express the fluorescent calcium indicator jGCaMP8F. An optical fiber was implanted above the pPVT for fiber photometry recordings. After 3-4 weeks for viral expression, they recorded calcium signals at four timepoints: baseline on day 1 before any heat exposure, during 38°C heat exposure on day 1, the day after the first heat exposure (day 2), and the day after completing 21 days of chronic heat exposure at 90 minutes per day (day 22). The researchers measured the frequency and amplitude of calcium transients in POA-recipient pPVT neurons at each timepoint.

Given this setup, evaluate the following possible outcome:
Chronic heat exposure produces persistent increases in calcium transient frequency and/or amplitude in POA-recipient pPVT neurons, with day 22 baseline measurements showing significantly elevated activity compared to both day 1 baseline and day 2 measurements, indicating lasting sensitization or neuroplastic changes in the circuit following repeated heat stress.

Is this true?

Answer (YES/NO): YES